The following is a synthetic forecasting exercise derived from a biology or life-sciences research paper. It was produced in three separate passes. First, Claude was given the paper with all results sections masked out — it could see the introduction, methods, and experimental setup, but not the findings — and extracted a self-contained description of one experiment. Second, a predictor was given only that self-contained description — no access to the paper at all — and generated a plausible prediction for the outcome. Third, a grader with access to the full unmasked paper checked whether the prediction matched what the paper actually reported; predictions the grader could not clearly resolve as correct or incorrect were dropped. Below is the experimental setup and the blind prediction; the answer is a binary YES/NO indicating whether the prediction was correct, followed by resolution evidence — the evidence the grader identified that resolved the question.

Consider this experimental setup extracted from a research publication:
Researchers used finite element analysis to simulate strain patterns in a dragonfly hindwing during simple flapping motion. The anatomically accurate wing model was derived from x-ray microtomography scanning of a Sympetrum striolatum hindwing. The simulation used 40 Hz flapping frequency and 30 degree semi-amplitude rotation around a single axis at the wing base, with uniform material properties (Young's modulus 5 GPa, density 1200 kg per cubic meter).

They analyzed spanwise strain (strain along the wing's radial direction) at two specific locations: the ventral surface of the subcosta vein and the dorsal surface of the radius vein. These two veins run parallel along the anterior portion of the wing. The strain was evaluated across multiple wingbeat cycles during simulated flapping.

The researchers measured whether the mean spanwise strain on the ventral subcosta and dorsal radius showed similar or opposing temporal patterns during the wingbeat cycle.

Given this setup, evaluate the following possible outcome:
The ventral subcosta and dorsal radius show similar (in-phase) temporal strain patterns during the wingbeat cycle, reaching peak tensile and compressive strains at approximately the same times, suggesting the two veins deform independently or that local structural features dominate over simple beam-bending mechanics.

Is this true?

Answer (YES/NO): NO